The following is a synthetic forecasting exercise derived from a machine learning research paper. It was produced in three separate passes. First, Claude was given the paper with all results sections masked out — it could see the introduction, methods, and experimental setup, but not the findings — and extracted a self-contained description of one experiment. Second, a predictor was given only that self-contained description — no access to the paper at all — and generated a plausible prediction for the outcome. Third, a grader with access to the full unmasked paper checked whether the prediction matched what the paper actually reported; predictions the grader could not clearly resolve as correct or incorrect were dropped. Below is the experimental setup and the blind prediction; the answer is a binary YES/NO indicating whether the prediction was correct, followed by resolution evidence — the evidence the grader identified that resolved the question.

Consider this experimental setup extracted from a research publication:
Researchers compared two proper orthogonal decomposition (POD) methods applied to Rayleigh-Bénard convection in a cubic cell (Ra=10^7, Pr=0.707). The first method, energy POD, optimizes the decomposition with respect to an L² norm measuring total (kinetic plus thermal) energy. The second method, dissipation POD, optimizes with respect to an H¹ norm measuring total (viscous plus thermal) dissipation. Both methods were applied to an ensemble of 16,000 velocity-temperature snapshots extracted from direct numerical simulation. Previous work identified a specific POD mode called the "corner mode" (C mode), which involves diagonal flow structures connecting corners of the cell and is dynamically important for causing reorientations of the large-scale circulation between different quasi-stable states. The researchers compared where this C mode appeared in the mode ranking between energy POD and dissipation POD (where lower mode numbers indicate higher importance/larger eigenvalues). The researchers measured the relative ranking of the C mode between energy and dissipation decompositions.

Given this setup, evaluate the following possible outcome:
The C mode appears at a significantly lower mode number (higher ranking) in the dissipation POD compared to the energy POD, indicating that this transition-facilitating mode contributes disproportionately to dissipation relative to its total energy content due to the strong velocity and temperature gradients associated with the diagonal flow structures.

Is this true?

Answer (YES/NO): YES